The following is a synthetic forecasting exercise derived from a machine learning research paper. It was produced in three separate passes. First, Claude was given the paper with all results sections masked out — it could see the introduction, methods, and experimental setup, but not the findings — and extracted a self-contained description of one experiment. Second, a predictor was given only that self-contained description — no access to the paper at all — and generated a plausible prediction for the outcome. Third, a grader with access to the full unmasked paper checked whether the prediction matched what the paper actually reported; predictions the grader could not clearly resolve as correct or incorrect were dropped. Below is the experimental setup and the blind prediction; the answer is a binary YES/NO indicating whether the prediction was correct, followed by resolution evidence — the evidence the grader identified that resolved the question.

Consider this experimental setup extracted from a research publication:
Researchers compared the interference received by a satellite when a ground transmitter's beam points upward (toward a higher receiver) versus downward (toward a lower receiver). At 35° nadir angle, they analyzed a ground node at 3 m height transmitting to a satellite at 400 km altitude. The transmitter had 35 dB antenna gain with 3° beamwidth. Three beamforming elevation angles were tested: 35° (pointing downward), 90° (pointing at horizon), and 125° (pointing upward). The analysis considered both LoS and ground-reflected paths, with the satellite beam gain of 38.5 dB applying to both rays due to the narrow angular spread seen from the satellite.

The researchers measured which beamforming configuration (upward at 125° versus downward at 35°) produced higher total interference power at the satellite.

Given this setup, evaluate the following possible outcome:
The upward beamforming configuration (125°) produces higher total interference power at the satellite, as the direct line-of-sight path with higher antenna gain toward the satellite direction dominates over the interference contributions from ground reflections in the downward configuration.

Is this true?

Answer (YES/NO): NO